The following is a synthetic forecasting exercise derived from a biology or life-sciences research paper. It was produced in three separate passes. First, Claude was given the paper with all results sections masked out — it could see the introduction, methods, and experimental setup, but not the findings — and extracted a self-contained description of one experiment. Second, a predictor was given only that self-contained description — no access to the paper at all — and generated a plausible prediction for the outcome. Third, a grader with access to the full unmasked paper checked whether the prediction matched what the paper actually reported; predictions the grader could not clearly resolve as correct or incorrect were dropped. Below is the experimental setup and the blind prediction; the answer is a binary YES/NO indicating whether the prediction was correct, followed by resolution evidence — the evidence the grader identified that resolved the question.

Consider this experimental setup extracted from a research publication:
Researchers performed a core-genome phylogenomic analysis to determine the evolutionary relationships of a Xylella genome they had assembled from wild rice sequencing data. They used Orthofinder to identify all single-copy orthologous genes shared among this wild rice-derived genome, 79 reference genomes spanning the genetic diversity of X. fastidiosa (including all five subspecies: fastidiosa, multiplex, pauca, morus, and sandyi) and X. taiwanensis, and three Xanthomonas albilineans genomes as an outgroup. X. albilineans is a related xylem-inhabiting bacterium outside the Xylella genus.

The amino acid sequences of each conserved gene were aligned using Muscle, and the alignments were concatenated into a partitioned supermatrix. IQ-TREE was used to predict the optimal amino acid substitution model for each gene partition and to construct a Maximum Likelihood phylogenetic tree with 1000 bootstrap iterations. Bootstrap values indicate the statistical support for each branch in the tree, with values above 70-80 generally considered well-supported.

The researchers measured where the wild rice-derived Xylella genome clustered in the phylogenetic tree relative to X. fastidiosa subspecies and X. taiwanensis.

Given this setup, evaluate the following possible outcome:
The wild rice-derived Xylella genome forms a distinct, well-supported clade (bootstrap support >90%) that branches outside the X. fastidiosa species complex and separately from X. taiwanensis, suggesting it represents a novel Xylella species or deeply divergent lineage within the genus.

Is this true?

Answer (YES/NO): NO